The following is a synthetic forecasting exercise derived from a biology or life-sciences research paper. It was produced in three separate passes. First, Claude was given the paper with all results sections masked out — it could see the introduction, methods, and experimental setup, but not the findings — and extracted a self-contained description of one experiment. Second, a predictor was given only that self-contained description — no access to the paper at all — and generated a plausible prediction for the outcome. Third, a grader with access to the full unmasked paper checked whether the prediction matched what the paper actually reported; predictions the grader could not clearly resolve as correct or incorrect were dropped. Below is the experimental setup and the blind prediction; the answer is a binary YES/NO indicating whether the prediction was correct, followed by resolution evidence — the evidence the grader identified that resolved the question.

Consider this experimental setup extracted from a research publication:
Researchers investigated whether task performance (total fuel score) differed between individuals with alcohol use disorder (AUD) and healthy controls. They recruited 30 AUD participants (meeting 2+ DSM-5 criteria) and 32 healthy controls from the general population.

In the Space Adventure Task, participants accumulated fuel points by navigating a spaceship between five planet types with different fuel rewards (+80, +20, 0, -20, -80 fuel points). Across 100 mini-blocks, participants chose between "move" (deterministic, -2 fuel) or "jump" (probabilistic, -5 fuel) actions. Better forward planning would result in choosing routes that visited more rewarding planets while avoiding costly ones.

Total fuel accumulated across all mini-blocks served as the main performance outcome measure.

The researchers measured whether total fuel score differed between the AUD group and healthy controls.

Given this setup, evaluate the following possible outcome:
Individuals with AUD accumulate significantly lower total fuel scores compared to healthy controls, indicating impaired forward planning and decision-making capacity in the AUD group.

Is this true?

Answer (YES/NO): NO